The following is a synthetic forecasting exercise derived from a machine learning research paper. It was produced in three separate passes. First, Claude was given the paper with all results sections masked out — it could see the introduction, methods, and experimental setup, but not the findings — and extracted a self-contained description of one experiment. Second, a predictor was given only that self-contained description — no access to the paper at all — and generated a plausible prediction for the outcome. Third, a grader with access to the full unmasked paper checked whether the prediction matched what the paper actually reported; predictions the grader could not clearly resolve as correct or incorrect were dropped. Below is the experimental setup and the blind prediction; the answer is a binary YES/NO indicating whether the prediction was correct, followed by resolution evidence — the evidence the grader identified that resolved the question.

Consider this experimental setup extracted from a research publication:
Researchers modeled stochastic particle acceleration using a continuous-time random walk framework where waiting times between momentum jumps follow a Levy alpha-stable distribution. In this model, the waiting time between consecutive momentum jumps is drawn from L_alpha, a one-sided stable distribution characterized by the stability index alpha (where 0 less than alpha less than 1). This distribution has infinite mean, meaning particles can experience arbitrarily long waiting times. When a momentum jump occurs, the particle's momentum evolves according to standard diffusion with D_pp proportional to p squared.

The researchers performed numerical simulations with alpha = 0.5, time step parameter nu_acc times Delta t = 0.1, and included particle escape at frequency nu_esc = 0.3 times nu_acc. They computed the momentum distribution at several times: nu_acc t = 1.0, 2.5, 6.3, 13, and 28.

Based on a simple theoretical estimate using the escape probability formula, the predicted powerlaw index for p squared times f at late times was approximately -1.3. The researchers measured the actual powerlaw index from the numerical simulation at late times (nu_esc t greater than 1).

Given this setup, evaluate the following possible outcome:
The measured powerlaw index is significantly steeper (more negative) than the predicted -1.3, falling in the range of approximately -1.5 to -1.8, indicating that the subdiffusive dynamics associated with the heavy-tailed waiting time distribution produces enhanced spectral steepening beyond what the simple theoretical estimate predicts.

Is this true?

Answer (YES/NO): NO